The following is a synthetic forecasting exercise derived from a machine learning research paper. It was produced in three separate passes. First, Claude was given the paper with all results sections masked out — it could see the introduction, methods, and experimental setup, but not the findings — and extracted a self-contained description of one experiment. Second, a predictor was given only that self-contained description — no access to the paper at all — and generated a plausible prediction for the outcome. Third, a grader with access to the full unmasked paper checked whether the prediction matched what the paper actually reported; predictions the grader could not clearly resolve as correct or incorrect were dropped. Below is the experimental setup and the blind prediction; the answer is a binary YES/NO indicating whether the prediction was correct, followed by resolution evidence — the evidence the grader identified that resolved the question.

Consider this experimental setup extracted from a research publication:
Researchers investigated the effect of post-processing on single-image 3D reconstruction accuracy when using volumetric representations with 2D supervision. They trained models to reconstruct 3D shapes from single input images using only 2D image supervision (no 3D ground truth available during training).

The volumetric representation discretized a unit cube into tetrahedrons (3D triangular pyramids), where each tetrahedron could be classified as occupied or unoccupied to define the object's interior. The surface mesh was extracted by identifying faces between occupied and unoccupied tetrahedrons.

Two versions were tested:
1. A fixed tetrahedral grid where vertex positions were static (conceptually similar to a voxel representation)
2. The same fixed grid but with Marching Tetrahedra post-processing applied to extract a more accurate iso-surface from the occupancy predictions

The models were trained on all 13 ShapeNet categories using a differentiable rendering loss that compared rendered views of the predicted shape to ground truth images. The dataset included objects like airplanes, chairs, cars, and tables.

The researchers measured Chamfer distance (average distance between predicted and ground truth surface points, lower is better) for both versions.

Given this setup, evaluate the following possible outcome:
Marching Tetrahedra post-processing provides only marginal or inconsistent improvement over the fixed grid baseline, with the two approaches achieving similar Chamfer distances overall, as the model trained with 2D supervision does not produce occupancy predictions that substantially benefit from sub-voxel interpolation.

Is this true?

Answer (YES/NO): NO